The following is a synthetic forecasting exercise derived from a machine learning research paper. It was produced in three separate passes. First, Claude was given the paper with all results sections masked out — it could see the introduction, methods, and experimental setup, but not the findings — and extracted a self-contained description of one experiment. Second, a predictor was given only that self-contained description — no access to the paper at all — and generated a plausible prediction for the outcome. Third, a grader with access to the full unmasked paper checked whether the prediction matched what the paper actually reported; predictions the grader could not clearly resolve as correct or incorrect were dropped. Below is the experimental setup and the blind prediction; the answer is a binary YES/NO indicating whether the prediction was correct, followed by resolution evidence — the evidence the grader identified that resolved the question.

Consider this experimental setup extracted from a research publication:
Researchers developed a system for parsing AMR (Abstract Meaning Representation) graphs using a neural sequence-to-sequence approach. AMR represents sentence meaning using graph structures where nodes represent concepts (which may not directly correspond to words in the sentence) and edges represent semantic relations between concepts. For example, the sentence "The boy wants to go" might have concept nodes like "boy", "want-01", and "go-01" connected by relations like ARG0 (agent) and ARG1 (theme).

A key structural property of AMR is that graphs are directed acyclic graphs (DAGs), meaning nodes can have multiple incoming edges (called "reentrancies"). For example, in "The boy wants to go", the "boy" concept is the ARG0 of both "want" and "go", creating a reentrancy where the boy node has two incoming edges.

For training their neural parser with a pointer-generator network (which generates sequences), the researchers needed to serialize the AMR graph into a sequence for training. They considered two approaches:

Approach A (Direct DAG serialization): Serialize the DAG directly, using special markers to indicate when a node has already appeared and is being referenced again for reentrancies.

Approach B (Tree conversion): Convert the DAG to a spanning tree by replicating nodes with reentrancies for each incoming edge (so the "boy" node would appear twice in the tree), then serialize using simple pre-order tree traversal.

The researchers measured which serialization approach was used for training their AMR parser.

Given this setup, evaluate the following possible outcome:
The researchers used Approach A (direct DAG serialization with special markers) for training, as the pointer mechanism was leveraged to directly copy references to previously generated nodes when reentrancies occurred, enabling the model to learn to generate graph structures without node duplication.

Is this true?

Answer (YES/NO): NO